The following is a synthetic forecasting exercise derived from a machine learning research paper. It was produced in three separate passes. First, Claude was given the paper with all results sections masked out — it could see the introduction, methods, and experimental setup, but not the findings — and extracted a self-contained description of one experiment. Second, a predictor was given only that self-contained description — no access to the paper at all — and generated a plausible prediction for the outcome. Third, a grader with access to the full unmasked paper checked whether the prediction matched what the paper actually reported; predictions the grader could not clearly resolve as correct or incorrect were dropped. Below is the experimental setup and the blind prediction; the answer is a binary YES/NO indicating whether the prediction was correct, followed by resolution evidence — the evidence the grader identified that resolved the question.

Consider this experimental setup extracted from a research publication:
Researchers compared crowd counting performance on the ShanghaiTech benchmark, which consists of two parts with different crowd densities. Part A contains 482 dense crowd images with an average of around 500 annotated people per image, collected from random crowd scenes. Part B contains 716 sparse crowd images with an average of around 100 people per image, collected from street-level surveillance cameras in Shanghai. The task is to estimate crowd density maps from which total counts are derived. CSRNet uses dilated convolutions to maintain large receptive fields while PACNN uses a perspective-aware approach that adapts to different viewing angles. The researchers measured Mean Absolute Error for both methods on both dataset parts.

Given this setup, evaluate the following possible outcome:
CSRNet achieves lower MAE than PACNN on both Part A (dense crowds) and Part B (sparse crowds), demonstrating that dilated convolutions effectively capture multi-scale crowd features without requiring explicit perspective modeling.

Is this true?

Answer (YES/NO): NO